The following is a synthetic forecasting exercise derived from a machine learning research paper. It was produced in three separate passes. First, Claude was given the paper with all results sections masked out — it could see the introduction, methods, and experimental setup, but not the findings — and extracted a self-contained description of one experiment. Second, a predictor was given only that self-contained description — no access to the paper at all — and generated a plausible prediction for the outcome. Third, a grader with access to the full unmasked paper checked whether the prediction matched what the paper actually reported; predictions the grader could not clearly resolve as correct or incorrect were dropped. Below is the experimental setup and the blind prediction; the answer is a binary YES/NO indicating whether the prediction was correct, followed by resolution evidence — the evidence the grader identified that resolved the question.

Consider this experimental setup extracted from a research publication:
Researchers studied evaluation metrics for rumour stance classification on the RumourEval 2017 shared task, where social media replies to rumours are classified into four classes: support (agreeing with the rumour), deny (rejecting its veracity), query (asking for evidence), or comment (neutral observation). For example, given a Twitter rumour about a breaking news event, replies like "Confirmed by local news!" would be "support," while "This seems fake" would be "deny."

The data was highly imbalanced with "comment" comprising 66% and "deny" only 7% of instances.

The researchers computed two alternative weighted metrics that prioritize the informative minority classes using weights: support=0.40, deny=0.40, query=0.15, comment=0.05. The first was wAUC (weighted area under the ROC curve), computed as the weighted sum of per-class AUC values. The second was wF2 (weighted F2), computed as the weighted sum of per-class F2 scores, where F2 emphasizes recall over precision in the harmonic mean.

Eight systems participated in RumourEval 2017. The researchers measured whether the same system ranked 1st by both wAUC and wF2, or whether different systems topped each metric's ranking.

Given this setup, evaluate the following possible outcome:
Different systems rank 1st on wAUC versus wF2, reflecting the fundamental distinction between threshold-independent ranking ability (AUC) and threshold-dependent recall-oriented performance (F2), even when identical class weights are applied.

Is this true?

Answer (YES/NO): YES